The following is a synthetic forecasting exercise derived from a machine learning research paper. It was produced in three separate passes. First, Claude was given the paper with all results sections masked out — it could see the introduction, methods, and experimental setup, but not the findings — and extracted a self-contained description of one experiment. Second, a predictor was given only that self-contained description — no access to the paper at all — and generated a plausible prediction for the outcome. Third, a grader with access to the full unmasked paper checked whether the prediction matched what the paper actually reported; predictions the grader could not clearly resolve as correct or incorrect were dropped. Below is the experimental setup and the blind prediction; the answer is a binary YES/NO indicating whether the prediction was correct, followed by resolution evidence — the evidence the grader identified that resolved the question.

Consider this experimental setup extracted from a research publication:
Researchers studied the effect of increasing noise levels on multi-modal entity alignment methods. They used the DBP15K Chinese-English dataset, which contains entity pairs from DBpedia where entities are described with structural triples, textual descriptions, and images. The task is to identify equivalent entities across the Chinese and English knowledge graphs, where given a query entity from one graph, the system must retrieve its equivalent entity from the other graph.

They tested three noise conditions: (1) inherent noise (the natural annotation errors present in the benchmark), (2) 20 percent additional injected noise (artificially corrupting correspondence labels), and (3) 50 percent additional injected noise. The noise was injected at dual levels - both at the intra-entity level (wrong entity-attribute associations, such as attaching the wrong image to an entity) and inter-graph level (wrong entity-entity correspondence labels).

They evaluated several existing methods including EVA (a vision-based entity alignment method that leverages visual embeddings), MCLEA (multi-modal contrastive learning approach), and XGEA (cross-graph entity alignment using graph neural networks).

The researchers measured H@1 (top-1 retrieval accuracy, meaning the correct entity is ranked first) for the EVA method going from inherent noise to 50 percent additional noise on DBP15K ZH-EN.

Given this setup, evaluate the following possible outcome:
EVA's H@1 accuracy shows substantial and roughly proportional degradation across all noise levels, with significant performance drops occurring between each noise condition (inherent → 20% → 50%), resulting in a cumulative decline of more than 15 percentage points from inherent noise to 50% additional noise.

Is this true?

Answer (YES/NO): NO